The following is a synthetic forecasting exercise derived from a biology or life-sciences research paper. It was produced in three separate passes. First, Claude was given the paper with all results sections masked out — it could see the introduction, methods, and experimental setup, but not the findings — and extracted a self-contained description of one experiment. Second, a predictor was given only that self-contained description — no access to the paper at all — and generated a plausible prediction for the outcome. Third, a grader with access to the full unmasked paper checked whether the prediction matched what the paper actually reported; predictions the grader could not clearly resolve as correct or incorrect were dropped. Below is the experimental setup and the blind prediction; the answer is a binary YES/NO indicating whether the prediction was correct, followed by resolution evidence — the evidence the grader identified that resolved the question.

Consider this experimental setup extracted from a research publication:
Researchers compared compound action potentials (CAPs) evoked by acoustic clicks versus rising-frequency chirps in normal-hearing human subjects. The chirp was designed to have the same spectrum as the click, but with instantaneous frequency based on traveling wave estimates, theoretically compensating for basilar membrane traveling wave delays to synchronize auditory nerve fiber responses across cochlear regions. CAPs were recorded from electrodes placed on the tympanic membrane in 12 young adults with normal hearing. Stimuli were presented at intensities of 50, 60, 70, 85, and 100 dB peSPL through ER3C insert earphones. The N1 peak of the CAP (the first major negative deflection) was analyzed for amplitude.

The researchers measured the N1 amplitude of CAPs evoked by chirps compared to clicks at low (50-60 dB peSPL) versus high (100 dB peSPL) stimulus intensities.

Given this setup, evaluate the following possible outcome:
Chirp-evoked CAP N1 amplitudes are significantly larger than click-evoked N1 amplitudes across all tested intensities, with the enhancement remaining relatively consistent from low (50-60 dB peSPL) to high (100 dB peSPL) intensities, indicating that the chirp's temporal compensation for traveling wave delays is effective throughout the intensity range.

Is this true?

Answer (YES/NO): NO